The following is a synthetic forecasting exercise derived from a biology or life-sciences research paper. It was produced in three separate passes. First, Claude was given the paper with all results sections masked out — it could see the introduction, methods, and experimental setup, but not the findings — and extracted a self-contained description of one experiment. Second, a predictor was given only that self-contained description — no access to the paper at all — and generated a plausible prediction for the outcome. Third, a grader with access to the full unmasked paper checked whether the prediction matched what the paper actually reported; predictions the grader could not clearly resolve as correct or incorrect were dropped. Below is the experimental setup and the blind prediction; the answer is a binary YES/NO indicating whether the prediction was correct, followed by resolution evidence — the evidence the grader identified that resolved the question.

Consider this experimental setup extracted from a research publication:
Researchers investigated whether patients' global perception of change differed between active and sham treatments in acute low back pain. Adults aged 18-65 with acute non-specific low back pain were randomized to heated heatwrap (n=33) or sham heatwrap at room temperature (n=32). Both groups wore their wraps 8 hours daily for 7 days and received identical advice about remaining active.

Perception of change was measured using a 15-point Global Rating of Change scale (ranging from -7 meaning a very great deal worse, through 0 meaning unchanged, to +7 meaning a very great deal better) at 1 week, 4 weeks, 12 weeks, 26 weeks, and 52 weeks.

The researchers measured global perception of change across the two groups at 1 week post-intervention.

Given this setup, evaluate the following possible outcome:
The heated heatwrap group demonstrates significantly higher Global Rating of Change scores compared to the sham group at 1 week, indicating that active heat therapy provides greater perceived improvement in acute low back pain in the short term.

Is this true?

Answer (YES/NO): NO